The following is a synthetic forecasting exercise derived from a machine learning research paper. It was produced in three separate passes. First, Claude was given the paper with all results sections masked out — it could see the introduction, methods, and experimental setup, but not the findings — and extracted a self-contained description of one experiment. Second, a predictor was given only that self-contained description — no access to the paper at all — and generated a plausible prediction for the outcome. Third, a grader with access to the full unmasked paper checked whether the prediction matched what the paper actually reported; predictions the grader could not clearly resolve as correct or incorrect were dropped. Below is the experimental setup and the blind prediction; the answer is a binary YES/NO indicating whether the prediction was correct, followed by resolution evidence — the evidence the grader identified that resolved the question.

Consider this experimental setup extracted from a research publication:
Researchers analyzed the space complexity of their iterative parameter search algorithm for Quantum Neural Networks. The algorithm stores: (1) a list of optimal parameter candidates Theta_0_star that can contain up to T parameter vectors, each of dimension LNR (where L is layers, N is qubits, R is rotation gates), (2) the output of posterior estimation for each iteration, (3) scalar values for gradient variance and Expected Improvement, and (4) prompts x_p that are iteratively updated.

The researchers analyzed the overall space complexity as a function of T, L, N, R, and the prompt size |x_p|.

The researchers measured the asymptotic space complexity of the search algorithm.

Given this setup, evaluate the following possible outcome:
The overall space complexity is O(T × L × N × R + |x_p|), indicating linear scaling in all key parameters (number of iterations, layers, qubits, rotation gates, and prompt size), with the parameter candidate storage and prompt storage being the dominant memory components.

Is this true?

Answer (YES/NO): YES